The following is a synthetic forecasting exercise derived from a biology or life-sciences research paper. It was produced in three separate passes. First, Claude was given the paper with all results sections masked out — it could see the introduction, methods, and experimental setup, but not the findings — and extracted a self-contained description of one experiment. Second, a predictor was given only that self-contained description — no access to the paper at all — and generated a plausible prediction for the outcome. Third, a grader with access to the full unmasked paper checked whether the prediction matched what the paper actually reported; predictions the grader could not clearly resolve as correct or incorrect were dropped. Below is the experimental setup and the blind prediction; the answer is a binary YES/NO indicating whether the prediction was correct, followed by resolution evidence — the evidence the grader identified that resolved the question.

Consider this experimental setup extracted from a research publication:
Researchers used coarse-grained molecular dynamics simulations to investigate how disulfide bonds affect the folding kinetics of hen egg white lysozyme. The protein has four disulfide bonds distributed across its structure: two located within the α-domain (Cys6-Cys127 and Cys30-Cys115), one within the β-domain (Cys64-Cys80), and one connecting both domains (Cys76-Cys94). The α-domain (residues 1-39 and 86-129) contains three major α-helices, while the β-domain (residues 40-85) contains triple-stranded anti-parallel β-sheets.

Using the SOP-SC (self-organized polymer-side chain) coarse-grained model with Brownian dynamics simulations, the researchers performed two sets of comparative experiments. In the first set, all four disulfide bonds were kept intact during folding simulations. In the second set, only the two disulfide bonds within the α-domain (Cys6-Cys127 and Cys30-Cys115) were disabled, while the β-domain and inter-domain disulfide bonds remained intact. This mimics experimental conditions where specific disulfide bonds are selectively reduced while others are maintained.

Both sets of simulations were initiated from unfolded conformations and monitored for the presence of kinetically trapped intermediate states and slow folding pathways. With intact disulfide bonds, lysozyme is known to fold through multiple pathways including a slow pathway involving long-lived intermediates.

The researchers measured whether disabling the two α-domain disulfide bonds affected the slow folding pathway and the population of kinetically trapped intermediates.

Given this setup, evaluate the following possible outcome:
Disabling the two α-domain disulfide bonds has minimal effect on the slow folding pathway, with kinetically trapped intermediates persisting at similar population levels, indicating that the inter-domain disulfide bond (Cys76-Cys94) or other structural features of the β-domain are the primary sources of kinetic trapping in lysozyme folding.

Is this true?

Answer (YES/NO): NO